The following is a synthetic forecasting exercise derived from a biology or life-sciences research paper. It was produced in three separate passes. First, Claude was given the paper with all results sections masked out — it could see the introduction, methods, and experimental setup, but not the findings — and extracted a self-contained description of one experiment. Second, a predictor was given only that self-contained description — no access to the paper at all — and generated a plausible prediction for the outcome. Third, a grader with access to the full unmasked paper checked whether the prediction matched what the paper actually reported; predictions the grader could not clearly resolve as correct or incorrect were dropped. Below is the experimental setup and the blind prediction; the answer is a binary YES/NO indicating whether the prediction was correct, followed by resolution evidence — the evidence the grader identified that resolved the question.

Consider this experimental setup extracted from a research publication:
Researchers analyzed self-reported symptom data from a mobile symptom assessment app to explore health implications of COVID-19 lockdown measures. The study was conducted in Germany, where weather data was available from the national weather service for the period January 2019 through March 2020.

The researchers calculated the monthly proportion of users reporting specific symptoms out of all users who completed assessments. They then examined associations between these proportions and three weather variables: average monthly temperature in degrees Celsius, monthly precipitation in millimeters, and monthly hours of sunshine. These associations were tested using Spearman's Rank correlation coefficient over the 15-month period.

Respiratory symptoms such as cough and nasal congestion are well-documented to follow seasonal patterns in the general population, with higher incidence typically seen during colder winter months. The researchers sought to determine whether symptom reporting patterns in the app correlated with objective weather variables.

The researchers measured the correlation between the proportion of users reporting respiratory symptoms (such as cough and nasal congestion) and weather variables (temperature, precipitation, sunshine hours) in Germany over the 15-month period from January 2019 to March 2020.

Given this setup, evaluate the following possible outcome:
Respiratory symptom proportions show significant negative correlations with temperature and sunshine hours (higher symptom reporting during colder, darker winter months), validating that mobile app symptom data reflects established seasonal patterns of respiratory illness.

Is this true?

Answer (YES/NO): NO